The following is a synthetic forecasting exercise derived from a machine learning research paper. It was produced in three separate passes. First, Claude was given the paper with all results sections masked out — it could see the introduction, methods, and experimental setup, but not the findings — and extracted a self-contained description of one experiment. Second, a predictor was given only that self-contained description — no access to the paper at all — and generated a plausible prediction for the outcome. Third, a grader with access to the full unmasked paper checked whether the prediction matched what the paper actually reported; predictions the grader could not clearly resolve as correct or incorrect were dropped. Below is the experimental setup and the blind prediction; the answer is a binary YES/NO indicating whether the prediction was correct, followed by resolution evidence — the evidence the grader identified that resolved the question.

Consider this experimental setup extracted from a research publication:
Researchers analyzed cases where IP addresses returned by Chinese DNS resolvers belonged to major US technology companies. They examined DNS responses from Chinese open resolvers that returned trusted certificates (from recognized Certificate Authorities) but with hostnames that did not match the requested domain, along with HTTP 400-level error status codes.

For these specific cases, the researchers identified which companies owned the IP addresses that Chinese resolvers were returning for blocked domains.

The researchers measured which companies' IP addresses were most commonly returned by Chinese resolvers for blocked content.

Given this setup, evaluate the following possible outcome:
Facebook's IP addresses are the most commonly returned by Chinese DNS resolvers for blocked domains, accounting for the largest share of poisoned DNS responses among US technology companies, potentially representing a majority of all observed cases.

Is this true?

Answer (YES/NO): YES